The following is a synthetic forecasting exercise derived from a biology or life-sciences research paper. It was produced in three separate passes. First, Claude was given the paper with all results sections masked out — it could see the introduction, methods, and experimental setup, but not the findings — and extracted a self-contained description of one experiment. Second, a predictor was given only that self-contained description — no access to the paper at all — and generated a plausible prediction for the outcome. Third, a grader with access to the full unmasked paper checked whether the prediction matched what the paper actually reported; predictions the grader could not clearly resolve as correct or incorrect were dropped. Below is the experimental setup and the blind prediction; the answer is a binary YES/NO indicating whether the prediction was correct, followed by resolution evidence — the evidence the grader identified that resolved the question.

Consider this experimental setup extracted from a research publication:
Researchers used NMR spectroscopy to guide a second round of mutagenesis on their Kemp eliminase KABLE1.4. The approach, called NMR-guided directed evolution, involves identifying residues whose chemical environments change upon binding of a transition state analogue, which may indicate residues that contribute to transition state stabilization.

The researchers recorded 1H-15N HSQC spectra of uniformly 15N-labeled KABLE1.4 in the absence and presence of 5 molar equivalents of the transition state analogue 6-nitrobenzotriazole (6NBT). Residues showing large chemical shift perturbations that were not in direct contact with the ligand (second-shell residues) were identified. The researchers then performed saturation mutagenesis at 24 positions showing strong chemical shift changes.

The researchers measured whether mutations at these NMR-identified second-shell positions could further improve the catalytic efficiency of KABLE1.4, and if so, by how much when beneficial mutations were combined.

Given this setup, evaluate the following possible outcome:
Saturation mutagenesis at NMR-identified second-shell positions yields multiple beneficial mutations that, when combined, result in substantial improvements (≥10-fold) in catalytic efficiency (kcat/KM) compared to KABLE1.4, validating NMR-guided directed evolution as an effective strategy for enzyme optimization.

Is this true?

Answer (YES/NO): NO